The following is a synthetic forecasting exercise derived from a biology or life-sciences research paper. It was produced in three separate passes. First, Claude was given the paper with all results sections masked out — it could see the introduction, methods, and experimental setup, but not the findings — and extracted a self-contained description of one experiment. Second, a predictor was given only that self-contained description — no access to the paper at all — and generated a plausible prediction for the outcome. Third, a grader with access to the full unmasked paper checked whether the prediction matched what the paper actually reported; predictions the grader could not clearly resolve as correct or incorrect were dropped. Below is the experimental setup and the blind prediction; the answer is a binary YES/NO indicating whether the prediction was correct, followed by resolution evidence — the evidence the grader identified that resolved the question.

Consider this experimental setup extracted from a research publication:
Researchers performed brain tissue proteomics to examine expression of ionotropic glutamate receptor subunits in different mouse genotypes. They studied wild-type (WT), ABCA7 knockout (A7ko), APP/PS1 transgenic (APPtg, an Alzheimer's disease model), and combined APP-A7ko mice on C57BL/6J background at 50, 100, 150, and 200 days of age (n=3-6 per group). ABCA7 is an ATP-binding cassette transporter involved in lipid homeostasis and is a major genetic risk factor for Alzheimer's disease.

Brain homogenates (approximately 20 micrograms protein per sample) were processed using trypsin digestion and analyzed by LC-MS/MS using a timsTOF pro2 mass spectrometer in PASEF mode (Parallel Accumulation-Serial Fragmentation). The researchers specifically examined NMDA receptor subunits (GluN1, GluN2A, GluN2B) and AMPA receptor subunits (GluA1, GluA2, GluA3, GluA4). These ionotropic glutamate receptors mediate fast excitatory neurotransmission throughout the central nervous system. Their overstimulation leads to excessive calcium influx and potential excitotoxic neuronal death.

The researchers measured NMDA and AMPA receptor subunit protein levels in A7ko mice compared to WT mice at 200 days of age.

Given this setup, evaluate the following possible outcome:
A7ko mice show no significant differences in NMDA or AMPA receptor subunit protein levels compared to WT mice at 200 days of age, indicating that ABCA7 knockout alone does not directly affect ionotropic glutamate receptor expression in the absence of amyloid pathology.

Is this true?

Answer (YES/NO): NO